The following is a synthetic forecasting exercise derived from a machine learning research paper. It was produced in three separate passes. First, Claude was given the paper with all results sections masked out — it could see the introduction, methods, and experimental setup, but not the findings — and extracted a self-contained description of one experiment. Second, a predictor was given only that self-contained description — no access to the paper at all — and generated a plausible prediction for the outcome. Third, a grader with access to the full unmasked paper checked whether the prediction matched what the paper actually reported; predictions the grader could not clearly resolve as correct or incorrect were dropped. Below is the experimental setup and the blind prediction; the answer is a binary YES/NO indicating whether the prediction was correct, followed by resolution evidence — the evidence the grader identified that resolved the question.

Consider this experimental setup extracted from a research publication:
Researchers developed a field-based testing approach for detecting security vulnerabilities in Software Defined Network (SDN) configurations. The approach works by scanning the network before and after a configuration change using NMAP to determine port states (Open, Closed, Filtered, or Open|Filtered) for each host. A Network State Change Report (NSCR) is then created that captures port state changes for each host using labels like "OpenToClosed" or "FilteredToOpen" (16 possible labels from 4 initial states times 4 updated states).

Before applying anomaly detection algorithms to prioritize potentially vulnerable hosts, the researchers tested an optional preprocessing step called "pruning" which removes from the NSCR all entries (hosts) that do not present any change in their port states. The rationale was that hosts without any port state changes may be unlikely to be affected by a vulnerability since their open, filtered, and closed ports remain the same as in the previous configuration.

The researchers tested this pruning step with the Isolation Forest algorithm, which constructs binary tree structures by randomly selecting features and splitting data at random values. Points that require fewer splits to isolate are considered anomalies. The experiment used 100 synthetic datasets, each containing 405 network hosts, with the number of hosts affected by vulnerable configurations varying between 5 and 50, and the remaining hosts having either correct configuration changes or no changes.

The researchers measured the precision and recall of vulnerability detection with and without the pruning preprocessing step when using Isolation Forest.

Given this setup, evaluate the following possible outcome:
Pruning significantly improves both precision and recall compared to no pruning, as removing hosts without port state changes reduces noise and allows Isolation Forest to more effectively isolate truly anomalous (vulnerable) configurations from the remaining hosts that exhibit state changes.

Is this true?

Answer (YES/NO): NO